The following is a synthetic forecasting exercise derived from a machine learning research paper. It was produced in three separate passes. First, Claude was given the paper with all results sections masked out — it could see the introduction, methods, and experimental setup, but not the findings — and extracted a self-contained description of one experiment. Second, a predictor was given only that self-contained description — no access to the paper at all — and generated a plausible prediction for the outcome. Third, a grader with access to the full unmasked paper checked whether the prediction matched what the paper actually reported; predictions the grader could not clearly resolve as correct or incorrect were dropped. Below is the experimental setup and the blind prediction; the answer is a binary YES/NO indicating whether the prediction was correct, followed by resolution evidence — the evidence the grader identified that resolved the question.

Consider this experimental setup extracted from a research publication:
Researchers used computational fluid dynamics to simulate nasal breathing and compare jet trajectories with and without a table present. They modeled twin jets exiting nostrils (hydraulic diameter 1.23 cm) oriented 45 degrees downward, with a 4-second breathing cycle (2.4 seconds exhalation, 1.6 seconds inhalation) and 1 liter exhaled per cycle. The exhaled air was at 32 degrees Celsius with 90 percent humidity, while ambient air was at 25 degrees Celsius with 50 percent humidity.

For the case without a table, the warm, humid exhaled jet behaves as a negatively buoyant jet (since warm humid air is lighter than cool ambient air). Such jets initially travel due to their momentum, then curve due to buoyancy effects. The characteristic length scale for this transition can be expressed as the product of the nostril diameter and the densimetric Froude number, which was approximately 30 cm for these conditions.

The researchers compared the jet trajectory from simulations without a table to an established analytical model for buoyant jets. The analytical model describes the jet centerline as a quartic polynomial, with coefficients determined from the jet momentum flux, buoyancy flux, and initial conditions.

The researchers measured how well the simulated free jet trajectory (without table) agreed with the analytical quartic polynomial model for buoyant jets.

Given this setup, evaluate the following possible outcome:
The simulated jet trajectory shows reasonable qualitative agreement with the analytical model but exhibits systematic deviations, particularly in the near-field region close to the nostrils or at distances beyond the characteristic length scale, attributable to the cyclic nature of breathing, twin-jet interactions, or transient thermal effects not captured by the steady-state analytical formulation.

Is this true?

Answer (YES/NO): NO